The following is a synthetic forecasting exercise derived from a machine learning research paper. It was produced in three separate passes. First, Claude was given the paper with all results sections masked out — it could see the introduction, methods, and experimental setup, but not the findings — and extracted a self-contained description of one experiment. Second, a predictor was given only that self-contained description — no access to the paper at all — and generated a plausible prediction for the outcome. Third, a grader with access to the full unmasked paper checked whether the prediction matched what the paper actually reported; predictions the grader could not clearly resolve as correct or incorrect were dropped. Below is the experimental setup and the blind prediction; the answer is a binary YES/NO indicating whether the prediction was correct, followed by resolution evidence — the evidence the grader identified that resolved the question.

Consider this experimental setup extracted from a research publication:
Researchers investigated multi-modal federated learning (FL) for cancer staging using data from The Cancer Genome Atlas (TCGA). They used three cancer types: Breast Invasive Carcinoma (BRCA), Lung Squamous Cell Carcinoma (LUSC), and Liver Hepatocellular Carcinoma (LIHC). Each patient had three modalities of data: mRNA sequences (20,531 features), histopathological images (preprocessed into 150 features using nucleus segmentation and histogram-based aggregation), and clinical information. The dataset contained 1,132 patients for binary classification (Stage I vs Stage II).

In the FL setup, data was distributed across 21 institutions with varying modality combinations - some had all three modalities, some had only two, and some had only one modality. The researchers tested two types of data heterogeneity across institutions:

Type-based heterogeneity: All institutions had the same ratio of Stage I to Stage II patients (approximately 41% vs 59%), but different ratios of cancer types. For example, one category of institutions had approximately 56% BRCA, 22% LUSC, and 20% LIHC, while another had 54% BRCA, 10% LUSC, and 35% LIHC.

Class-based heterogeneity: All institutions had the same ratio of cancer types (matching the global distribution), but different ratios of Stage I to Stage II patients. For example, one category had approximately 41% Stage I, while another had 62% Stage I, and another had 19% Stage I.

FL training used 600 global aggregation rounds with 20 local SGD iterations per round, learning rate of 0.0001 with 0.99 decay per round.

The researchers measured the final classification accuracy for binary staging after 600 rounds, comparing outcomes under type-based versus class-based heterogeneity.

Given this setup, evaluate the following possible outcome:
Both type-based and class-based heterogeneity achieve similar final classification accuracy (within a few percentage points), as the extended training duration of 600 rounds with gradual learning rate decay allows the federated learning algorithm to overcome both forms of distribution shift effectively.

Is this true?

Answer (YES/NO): YES